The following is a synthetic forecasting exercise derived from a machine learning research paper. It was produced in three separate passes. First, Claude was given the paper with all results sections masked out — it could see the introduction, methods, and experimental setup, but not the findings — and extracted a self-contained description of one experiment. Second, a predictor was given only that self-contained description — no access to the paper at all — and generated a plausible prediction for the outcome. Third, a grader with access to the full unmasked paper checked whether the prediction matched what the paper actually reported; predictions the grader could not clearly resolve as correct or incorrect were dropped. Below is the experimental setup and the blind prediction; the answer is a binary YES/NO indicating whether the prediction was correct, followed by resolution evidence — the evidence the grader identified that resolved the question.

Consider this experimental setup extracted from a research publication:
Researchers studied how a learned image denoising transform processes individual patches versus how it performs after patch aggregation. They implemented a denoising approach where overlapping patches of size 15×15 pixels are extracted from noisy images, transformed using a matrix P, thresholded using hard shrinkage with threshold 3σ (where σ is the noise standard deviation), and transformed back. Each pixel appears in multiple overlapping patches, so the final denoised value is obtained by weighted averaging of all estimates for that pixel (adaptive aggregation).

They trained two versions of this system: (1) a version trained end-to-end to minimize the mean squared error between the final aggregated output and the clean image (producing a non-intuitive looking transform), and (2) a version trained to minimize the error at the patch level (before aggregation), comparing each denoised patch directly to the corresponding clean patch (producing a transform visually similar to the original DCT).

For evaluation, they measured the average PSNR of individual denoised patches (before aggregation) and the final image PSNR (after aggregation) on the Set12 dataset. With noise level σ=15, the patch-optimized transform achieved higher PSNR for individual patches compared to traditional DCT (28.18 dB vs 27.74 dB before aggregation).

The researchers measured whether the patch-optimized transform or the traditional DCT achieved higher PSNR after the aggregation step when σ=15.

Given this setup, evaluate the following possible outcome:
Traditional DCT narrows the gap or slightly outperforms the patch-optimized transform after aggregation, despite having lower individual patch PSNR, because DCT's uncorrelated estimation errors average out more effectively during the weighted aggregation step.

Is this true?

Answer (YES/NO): YES